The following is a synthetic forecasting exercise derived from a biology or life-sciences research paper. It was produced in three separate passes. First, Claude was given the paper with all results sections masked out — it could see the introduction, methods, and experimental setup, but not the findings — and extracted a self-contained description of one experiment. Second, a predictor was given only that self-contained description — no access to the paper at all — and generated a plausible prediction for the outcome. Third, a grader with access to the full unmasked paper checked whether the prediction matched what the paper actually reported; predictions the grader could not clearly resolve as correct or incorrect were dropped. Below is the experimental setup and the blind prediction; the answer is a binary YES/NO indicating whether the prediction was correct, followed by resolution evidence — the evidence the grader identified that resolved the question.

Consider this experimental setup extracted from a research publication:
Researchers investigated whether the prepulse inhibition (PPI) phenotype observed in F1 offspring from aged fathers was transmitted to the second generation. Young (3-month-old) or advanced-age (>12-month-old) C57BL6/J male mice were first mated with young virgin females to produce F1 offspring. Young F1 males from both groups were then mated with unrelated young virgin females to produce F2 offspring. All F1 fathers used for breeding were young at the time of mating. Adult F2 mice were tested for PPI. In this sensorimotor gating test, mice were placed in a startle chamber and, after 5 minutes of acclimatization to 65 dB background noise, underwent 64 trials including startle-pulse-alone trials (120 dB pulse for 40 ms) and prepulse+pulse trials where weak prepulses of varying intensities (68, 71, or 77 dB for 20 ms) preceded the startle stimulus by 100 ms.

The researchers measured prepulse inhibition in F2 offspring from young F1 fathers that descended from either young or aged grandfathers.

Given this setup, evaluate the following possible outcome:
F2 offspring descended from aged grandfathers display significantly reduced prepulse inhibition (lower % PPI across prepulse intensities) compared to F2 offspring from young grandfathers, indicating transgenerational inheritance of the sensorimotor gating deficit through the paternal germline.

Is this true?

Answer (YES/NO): NO